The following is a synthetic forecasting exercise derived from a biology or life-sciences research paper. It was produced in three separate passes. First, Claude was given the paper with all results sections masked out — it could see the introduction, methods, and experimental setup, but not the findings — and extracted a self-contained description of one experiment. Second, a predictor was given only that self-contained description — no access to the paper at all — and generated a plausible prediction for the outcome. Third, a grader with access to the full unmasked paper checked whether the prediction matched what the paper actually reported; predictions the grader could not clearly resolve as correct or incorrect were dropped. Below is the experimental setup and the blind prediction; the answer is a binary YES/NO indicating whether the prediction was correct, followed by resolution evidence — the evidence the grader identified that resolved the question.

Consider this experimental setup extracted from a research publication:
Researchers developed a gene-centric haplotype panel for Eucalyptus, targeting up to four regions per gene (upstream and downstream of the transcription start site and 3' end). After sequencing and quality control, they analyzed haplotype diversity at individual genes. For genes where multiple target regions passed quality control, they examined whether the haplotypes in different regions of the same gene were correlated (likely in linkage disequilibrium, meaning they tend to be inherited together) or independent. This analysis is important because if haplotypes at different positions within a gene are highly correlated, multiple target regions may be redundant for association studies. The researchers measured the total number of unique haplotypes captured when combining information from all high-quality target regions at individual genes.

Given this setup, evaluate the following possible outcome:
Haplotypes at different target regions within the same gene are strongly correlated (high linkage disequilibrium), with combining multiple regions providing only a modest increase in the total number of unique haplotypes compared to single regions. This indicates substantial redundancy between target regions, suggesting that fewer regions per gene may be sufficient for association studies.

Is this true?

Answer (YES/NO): NO